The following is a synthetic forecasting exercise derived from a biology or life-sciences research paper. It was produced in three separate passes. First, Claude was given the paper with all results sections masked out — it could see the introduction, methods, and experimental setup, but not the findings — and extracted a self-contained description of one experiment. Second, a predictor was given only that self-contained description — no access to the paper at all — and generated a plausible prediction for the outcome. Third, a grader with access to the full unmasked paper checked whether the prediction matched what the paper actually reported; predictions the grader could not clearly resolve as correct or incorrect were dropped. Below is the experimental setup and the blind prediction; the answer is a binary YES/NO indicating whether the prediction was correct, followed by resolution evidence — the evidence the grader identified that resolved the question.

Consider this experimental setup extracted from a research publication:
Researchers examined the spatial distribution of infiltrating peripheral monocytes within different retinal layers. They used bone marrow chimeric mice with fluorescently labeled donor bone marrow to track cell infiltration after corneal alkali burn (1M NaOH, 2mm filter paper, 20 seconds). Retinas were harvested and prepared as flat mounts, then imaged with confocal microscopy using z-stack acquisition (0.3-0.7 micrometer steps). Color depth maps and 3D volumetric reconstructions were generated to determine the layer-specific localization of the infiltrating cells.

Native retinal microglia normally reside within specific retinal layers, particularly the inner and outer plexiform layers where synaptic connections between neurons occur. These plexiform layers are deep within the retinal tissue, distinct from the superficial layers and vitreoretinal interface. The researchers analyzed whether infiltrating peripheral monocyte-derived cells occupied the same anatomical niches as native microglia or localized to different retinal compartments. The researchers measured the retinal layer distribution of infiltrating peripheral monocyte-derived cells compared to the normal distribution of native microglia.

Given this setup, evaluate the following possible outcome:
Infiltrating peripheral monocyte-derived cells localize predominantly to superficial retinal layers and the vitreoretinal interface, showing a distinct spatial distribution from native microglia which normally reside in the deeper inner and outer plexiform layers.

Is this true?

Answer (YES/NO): NO